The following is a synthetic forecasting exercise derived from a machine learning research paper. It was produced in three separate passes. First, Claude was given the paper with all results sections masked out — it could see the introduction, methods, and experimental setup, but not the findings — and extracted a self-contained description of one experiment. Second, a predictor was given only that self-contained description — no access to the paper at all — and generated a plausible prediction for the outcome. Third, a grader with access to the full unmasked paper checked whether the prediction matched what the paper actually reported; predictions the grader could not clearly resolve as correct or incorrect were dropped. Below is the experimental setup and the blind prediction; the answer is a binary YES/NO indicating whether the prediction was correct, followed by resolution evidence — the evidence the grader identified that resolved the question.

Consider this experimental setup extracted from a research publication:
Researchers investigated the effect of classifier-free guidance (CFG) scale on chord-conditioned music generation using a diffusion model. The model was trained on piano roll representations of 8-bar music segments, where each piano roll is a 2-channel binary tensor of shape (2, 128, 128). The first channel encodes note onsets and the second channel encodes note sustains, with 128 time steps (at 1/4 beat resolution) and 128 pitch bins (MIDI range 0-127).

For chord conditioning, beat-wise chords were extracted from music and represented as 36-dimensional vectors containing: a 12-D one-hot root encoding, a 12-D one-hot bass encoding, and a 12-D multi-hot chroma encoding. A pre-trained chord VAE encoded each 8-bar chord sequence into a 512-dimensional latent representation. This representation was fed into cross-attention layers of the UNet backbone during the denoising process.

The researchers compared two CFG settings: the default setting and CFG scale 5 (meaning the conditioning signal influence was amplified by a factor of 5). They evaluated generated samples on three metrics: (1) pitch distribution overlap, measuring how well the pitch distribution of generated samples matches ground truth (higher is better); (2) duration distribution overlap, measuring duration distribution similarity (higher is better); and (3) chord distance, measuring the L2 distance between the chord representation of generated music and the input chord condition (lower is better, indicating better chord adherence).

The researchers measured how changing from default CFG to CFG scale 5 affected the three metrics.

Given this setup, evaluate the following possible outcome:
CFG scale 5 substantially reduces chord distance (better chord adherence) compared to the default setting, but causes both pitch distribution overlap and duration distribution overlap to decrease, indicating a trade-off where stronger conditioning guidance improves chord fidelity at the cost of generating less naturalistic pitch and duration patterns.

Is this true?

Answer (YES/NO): NO